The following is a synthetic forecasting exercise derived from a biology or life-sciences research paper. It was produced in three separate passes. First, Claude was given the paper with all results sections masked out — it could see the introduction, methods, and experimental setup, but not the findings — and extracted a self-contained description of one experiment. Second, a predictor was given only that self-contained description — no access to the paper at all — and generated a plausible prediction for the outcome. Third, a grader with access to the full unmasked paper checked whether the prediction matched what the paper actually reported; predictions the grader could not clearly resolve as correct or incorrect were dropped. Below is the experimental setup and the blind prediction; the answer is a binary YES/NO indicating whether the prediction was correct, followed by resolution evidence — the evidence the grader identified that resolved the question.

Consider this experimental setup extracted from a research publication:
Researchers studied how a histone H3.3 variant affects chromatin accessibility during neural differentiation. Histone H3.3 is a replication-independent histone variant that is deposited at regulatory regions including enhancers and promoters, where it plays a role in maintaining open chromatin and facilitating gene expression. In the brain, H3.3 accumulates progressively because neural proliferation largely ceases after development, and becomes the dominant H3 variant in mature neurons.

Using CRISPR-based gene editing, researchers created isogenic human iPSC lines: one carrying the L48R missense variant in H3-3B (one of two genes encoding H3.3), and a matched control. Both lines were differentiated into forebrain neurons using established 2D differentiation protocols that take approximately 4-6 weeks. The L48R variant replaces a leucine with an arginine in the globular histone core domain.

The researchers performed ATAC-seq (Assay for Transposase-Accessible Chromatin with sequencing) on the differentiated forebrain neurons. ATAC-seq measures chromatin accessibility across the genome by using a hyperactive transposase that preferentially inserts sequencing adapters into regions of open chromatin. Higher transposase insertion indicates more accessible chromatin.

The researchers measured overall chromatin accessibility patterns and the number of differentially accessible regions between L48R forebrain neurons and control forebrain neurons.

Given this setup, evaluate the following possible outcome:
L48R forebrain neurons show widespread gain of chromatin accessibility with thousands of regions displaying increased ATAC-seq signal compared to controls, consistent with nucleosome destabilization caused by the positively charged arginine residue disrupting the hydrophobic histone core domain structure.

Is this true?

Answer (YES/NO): NO